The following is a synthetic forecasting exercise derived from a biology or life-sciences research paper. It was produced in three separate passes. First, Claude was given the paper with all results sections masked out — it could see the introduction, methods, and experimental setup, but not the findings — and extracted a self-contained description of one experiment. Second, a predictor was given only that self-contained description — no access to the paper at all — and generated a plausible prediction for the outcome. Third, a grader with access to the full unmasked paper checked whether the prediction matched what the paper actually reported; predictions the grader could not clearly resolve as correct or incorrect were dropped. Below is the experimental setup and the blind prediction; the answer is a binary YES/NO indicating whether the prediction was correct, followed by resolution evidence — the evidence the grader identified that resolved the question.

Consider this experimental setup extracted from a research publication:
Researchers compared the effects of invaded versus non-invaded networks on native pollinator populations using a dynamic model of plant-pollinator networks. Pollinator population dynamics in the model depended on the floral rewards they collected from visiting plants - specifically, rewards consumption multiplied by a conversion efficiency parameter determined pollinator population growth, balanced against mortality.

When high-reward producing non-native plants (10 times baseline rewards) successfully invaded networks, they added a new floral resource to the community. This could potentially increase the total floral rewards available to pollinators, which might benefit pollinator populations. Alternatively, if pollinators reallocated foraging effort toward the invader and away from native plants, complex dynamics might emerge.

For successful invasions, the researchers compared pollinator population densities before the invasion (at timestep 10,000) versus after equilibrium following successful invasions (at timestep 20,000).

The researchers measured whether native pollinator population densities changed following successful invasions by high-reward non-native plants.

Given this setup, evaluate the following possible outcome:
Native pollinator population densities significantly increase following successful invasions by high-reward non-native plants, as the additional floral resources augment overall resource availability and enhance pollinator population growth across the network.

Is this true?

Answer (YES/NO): YES